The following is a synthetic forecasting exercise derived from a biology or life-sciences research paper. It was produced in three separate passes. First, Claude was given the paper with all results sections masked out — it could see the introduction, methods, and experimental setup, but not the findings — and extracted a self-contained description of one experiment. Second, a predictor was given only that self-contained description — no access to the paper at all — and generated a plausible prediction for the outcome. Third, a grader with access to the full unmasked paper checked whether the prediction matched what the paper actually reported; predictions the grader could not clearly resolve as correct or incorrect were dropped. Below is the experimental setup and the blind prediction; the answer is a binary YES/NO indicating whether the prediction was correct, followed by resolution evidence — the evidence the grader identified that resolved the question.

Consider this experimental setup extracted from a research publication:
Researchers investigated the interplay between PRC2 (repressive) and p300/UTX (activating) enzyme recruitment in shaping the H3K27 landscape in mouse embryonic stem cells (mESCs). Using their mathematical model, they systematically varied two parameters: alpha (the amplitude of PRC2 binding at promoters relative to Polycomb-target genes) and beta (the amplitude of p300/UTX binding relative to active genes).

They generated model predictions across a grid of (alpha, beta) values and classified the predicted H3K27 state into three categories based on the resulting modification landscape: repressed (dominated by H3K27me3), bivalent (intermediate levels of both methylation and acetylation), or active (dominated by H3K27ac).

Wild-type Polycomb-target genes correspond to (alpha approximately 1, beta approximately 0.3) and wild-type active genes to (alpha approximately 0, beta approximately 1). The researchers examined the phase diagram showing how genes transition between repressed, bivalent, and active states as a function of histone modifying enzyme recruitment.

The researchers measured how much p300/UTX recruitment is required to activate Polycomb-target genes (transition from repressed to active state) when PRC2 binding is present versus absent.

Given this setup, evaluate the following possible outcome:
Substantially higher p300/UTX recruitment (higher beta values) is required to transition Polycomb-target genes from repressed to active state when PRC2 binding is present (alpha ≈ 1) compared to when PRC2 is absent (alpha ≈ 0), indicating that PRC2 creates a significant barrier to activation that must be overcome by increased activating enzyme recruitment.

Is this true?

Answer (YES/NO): YES